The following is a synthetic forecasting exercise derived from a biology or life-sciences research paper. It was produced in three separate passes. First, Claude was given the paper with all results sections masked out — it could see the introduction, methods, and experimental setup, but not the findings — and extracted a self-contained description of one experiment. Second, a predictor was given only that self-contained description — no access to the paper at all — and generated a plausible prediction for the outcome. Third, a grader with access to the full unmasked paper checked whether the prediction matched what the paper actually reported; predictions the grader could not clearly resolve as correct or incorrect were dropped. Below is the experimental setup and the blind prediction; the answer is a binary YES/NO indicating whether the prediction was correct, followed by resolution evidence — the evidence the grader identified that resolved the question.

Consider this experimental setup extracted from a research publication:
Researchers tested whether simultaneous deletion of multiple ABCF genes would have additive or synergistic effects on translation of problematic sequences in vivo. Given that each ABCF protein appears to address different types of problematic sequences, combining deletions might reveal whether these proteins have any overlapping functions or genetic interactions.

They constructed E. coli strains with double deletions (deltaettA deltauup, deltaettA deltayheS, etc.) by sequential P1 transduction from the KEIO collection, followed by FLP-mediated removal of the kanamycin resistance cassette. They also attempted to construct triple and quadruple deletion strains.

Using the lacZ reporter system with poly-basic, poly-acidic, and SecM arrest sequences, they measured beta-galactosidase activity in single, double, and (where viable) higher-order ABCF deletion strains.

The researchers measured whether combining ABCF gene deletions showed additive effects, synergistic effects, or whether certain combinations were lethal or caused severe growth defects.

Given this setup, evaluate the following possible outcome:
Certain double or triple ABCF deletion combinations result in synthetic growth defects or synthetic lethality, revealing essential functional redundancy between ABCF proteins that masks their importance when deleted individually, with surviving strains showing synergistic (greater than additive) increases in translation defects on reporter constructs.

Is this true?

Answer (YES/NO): NO